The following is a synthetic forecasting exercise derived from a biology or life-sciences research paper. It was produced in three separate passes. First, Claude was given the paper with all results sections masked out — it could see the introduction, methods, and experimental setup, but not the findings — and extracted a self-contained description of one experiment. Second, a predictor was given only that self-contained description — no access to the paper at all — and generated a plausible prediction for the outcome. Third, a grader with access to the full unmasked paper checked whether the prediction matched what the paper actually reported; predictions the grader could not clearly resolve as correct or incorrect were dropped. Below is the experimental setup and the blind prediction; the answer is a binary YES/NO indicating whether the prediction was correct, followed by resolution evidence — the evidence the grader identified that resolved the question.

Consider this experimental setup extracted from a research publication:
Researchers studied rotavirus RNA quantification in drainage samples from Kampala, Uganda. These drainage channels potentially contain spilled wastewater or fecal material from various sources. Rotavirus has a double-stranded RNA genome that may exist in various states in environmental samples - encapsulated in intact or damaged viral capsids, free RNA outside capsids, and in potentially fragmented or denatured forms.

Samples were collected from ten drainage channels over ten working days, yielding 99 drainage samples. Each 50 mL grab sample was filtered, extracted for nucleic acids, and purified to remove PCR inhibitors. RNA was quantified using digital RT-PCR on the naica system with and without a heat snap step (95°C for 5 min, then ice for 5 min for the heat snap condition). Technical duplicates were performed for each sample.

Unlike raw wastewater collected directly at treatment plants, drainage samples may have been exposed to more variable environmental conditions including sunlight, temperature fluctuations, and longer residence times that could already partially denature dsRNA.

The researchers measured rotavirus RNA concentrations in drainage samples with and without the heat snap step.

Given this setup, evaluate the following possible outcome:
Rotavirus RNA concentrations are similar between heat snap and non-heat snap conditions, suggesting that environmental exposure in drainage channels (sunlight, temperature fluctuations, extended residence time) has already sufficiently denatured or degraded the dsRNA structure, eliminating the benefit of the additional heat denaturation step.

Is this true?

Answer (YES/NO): NO